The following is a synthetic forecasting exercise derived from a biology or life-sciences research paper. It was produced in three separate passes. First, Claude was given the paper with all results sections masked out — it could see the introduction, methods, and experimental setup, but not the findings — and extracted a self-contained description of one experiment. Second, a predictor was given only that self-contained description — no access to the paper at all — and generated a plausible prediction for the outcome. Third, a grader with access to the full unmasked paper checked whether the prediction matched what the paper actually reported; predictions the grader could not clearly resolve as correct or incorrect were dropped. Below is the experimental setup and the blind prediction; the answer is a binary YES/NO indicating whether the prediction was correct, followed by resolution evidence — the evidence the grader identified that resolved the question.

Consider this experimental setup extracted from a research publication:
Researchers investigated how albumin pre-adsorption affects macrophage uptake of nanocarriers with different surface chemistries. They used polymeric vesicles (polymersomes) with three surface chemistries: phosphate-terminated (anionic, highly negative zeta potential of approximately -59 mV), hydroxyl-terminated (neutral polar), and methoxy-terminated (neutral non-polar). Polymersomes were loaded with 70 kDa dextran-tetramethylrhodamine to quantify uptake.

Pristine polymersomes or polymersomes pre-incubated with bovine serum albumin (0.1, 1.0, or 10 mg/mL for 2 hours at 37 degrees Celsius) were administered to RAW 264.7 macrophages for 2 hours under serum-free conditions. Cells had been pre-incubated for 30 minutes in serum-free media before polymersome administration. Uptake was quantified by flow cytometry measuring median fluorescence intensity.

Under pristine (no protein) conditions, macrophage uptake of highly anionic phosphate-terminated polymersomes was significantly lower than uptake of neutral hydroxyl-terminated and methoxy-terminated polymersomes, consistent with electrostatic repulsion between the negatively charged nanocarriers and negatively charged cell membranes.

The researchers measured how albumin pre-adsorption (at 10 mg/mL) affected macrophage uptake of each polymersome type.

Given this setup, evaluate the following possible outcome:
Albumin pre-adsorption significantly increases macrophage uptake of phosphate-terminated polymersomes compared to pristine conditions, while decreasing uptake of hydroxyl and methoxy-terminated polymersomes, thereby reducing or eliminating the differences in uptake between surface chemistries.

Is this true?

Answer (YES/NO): NO